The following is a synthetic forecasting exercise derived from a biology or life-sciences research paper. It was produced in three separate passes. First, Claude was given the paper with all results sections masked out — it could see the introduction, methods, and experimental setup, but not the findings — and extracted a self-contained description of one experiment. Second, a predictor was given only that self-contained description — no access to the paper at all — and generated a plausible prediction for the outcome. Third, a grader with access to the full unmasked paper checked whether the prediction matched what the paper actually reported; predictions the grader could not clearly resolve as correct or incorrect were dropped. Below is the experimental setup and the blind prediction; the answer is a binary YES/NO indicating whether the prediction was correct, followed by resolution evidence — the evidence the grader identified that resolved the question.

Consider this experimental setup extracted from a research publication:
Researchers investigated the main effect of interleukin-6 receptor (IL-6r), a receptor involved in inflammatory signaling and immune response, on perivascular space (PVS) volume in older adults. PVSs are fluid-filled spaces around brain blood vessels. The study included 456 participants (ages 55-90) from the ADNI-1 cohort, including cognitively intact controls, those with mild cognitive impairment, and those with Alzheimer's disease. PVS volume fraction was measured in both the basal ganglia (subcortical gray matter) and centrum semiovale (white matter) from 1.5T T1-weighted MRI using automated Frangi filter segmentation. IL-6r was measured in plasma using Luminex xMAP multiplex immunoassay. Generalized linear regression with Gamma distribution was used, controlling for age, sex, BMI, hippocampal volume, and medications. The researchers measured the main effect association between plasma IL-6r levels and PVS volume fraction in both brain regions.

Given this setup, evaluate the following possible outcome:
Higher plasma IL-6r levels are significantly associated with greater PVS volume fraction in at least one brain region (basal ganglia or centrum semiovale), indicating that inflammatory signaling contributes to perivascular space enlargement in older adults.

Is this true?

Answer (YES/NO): NO